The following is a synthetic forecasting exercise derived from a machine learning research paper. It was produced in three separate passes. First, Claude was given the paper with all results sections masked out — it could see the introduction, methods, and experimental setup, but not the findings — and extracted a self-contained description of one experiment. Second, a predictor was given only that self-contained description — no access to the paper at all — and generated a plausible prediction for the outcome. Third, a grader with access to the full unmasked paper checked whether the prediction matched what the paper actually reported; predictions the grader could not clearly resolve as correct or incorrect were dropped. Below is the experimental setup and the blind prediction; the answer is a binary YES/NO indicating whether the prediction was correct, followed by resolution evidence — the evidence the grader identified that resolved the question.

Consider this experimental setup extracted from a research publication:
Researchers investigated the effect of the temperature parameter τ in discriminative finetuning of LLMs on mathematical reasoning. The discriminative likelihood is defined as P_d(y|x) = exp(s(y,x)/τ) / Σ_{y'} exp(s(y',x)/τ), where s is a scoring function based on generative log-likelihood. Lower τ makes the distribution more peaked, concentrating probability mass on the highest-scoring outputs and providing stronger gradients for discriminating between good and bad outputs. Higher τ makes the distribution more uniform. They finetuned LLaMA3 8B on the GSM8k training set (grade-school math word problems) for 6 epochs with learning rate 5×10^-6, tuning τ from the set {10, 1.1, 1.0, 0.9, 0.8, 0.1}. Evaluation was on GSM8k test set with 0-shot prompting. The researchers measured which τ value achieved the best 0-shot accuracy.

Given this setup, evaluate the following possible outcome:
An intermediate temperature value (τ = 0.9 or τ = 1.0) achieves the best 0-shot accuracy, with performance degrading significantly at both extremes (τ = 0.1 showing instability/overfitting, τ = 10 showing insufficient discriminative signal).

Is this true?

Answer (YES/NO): YES